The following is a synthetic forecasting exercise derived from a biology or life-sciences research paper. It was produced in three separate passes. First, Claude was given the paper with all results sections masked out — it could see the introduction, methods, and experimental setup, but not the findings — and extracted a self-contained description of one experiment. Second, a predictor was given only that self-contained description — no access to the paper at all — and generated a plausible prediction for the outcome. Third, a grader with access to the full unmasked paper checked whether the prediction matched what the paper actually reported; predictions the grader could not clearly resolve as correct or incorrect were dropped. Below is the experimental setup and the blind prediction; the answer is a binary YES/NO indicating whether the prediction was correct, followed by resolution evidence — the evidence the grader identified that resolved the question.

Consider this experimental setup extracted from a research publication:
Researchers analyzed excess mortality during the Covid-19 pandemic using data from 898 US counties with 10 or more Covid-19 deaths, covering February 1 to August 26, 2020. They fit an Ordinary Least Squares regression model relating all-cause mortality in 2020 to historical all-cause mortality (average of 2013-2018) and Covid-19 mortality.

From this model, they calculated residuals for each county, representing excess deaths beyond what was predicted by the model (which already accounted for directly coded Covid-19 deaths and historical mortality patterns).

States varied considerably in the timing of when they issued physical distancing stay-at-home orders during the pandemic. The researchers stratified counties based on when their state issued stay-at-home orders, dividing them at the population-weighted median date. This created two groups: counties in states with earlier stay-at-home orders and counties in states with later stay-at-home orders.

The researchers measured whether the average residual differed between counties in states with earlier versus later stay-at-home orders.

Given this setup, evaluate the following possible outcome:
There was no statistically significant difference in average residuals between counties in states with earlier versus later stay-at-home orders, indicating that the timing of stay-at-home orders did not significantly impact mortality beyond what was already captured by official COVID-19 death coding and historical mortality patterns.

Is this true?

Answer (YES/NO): NO